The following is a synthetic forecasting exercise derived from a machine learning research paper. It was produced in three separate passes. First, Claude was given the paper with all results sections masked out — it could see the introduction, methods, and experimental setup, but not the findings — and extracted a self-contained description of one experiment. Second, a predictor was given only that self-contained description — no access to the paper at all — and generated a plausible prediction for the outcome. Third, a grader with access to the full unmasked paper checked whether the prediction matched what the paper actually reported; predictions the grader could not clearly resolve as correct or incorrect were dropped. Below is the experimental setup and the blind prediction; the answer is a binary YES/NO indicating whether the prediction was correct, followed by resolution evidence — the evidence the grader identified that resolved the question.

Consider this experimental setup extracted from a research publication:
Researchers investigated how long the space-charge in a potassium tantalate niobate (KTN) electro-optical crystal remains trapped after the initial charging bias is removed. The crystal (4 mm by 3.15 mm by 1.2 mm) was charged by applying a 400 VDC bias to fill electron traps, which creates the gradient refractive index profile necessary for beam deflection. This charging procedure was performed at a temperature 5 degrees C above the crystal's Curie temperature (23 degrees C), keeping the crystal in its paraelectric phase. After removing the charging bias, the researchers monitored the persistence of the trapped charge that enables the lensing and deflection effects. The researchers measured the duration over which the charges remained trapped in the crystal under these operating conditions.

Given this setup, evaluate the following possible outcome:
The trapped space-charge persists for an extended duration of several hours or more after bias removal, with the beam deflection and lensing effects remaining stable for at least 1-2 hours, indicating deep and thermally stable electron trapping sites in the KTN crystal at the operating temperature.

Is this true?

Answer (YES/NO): YES